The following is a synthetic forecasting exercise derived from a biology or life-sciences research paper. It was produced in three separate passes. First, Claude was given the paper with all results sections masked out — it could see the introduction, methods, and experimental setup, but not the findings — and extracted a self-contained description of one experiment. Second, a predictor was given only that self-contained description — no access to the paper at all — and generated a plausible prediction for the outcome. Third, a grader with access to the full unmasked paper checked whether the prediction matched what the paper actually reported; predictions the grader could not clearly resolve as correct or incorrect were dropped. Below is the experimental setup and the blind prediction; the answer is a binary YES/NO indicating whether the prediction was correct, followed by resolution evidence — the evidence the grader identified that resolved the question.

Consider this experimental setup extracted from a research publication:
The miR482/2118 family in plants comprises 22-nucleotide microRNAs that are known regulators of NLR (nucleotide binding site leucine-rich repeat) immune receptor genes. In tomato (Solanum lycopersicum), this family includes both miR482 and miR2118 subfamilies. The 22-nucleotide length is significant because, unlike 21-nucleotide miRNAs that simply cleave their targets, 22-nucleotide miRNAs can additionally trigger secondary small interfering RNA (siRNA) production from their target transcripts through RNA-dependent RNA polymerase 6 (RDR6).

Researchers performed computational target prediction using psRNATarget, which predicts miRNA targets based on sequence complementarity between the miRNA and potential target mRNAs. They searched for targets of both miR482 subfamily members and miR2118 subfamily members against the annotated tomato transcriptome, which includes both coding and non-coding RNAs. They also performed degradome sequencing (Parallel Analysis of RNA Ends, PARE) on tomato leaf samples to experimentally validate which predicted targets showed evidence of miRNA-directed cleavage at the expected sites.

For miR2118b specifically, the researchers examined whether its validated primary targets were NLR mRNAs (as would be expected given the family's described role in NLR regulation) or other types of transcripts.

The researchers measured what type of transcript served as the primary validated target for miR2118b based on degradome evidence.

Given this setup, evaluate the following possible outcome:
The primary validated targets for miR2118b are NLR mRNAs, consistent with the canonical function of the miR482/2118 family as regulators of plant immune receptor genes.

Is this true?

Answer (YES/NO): NO